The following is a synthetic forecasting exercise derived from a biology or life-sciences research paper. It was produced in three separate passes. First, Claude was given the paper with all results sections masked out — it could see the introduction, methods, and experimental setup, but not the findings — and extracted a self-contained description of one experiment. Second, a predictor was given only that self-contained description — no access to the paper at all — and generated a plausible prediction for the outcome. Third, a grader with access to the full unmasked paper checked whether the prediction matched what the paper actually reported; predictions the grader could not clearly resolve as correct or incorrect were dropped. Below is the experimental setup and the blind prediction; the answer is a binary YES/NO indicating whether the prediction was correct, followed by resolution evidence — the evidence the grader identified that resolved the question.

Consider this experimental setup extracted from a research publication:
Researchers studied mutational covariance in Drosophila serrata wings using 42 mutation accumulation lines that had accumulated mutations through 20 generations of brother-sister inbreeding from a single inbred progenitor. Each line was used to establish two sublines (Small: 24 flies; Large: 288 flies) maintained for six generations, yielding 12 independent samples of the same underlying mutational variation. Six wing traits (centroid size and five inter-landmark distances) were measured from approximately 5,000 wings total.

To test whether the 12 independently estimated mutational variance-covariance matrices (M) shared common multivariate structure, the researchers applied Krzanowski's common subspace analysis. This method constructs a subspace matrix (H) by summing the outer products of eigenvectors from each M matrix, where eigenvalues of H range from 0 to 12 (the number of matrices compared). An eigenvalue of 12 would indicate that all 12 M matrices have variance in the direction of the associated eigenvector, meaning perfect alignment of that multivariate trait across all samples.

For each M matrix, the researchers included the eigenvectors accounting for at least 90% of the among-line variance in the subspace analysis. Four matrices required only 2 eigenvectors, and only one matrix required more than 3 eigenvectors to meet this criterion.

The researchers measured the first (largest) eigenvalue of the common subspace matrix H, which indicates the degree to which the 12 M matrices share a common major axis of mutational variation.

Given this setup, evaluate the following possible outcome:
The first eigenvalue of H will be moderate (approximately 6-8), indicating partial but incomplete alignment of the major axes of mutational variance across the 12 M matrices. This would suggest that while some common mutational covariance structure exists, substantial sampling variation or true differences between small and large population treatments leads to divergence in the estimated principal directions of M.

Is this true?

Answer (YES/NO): NO